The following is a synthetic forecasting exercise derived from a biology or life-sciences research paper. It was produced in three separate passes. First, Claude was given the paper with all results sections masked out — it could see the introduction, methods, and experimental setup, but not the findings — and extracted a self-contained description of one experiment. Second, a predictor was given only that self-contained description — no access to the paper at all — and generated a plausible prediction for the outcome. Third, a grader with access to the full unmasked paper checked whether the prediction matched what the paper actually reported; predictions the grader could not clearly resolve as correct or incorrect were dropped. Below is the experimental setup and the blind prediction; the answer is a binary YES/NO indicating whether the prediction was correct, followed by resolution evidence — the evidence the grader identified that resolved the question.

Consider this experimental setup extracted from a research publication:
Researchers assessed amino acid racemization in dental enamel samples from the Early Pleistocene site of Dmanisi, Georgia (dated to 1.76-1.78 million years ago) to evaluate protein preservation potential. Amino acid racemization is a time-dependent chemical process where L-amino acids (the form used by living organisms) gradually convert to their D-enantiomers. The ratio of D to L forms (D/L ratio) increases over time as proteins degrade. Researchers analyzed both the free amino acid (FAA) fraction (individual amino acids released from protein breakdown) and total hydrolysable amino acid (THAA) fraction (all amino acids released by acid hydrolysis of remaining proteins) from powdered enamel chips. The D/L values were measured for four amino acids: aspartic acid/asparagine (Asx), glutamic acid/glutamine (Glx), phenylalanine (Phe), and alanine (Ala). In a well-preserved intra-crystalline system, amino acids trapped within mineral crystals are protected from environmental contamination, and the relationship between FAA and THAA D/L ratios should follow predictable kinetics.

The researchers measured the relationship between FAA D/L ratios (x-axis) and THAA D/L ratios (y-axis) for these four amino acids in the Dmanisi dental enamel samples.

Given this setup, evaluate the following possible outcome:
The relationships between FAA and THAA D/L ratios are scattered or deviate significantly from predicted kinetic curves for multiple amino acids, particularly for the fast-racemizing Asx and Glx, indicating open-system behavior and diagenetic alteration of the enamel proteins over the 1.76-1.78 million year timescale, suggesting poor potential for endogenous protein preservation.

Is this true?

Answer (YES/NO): NO